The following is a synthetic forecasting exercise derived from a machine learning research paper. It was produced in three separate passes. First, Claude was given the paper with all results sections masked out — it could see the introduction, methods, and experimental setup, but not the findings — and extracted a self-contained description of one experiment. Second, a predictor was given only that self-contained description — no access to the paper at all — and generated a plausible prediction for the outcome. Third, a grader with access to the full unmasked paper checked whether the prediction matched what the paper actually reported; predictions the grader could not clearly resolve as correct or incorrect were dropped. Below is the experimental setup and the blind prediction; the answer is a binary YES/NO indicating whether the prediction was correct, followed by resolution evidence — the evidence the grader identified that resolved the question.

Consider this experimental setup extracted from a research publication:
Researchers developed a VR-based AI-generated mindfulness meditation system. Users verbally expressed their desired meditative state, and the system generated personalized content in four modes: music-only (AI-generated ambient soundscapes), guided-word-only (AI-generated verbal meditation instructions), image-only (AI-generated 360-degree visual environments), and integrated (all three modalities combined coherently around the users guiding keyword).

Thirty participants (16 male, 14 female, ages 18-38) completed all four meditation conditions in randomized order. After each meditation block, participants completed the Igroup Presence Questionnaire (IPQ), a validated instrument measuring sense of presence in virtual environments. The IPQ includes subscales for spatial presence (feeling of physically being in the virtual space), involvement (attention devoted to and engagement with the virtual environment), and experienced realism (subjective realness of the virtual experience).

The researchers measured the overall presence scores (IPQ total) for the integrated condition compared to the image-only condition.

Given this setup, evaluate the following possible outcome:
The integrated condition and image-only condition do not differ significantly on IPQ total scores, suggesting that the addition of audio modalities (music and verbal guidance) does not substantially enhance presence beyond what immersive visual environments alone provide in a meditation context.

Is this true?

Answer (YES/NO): NO